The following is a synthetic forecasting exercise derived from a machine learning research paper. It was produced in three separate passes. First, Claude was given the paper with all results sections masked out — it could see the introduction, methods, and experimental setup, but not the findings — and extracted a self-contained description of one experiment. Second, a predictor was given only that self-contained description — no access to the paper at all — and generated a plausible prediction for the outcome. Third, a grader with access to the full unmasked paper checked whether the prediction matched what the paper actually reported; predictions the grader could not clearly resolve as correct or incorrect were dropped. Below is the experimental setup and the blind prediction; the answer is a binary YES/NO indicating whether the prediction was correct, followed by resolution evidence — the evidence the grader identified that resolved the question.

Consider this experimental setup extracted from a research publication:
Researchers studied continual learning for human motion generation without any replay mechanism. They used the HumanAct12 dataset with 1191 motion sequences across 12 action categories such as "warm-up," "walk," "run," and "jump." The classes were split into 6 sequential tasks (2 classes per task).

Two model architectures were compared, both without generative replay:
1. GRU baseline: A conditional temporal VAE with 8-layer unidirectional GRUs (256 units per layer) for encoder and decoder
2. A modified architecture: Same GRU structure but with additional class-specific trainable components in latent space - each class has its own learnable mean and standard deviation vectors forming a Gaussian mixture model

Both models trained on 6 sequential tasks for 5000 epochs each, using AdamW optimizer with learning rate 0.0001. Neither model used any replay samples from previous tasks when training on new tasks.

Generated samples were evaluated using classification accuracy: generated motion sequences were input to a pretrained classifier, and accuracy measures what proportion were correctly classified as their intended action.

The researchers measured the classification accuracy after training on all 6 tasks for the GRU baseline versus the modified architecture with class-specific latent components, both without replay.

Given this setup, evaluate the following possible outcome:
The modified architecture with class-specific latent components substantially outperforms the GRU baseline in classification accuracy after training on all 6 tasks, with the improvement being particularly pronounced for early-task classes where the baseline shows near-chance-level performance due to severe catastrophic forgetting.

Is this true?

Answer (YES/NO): NO